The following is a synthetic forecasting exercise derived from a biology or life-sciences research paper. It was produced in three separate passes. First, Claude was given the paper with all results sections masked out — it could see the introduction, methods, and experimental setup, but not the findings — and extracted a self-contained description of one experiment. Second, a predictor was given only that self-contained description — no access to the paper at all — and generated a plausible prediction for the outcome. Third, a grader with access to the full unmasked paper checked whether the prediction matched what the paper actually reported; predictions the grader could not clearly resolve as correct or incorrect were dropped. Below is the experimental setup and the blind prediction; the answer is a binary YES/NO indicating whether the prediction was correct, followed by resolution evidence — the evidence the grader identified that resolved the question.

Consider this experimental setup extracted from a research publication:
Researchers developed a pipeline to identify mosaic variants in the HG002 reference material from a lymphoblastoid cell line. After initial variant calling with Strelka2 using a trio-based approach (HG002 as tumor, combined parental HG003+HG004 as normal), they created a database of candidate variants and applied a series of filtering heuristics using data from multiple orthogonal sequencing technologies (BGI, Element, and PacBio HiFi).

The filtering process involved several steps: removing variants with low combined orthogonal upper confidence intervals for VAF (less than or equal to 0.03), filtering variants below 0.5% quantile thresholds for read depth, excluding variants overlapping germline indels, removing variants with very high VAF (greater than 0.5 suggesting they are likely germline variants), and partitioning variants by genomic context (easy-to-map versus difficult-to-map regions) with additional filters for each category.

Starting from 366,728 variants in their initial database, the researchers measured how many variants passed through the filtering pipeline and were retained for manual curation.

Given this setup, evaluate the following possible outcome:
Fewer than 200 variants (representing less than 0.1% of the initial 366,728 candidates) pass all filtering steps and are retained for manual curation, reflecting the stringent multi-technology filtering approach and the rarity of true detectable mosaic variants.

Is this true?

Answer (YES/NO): YES